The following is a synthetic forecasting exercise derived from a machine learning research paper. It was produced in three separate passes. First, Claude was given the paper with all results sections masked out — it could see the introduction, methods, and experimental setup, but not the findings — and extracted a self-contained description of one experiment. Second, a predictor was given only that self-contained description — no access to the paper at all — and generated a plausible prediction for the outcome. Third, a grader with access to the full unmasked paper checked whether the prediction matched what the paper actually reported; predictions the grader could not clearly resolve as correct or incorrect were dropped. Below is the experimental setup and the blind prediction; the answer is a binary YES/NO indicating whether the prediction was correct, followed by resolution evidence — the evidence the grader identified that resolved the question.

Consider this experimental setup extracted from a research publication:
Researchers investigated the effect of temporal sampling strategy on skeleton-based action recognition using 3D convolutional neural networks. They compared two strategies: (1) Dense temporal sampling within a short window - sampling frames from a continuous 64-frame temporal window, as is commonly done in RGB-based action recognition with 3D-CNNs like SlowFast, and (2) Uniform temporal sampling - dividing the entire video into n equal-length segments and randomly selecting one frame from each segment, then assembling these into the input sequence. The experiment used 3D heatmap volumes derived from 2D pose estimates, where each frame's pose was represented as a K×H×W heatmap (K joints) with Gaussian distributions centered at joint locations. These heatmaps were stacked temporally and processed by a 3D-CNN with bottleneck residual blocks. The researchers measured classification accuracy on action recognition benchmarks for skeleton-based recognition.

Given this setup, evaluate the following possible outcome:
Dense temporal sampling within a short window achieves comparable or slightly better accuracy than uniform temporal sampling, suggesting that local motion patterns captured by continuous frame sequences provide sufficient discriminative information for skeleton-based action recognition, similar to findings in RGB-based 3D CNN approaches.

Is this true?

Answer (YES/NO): NO